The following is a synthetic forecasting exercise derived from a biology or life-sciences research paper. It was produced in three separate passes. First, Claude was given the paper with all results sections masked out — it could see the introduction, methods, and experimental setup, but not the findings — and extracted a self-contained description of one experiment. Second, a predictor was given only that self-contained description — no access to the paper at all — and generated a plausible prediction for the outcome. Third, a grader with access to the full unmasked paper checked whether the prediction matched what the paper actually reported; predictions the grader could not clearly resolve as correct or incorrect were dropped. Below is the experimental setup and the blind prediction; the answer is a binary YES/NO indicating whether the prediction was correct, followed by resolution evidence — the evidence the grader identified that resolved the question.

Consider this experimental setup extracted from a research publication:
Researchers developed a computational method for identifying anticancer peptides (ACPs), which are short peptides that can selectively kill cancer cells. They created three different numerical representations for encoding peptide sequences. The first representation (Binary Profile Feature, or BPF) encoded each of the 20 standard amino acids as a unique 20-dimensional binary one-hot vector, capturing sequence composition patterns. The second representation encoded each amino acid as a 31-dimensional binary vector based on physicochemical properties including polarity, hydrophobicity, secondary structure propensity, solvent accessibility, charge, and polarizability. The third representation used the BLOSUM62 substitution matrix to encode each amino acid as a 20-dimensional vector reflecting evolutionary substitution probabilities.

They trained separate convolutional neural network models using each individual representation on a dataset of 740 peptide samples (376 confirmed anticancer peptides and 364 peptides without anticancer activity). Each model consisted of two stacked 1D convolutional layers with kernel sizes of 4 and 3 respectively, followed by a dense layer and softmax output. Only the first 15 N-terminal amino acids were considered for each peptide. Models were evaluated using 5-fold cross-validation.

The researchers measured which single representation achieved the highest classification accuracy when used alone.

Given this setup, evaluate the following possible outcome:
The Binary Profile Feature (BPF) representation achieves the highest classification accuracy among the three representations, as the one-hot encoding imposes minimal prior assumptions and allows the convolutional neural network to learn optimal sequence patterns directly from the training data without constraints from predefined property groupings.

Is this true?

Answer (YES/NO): NO